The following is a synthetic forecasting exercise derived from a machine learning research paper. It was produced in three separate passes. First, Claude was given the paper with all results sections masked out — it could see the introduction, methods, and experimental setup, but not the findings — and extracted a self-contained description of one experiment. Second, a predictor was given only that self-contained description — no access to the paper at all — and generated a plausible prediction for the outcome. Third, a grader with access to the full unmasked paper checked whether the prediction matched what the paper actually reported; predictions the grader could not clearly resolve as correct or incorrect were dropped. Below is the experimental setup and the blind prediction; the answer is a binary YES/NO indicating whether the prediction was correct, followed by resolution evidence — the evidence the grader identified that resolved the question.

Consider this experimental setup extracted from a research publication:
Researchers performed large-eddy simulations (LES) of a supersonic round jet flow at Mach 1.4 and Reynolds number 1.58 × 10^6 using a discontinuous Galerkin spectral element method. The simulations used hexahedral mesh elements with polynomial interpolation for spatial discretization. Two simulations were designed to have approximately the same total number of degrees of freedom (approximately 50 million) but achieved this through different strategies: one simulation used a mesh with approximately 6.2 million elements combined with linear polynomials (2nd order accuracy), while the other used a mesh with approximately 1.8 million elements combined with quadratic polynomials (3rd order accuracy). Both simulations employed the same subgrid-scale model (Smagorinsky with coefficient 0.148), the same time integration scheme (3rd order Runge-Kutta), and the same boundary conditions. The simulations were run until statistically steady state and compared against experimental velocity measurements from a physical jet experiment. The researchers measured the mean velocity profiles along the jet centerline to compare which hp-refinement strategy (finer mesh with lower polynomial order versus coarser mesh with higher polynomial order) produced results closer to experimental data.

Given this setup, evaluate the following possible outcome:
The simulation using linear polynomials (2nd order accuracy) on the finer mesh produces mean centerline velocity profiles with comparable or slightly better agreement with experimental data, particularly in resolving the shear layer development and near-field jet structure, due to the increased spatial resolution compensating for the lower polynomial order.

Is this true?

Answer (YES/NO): NO